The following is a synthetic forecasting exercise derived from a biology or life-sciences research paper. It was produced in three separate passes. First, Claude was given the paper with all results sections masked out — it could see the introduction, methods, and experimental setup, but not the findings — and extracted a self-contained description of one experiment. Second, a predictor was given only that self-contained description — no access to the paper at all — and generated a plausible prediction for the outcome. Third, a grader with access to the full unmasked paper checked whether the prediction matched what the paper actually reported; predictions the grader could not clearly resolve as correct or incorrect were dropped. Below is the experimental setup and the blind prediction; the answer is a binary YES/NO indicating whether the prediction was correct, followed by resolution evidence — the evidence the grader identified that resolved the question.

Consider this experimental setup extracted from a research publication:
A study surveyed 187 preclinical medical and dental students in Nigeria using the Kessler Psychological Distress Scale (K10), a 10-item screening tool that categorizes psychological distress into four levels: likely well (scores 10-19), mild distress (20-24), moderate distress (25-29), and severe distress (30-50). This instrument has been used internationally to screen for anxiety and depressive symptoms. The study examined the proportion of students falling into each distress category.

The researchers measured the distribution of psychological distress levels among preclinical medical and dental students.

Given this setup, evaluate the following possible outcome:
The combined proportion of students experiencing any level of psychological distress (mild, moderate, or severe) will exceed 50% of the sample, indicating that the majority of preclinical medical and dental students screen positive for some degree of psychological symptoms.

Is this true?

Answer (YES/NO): YES